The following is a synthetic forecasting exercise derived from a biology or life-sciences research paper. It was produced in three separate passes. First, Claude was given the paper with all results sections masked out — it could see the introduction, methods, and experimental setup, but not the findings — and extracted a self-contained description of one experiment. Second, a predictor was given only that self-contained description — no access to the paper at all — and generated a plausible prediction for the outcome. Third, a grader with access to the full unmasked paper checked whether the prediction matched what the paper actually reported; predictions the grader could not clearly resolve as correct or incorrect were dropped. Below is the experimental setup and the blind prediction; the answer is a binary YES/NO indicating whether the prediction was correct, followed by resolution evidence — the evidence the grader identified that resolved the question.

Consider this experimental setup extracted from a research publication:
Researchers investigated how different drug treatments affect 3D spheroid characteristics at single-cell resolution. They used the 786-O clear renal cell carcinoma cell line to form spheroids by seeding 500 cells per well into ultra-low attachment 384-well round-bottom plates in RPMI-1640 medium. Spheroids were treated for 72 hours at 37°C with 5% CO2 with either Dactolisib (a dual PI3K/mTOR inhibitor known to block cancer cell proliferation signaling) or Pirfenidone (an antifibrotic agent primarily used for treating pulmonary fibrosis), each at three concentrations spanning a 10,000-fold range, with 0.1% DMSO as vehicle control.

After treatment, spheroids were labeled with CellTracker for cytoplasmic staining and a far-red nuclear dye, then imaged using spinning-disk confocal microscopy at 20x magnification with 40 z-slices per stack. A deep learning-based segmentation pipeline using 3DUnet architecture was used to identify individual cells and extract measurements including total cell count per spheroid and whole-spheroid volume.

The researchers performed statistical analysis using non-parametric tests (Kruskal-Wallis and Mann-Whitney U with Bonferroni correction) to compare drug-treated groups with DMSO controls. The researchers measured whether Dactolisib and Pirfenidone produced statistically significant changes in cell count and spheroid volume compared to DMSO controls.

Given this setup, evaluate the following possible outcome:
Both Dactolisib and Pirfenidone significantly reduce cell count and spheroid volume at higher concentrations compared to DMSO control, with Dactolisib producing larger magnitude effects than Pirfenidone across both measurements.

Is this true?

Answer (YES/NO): NO